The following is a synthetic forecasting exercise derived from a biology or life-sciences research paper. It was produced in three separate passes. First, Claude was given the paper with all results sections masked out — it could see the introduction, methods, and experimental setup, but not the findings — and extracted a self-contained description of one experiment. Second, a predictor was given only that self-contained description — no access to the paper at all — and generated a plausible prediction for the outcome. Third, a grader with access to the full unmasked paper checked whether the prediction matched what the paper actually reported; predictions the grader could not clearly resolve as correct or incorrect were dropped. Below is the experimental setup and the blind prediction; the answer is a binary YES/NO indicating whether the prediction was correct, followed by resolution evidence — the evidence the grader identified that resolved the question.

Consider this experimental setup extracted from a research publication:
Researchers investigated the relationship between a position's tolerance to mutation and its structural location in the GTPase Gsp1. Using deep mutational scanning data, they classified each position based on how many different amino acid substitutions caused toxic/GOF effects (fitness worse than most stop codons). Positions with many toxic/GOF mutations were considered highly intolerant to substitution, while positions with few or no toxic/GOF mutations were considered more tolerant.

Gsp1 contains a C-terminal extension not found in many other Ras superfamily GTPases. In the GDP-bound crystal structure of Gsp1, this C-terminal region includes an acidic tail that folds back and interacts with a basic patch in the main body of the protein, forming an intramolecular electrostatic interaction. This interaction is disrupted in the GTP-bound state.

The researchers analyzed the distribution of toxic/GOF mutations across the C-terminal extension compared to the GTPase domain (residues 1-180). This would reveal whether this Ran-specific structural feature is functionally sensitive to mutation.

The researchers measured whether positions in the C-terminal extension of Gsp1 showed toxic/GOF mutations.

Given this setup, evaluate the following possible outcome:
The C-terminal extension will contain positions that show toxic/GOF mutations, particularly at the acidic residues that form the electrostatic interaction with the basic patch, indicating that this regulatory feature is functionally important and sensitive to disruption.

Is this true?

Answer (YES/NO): YES